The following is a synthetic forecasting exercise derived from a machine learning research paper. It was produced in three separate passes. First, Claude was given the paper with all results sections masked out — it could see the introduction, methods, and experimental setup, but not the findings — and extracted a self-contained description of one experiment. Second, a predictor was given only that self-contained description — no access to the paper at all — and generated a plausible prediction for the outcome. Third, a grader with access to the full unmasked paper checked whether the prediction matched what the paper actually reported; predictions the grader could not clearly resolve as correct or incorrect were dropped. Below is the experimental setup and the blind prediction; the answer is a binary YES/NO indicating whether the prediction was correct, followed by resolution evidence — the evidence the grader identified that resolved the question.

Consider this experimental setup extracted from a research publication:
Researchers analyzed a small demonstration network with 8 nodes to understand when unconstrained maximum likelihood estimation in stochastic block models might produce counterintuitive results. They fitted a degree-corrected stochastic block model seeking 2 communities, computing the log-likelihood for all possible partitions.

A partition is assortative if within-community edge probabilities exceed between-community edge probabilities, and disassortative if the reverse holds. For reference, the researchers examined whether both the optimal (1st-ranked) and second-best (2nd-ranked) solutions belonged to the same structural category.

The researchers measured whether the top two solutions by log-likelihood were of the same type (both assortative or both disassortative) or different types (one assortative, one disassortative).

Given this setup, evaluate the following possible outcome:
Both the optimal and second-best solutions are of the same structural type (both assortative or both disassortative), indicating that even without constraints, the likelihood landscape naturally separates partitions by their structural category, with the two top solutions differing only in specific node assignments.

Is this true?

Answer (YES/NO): YES